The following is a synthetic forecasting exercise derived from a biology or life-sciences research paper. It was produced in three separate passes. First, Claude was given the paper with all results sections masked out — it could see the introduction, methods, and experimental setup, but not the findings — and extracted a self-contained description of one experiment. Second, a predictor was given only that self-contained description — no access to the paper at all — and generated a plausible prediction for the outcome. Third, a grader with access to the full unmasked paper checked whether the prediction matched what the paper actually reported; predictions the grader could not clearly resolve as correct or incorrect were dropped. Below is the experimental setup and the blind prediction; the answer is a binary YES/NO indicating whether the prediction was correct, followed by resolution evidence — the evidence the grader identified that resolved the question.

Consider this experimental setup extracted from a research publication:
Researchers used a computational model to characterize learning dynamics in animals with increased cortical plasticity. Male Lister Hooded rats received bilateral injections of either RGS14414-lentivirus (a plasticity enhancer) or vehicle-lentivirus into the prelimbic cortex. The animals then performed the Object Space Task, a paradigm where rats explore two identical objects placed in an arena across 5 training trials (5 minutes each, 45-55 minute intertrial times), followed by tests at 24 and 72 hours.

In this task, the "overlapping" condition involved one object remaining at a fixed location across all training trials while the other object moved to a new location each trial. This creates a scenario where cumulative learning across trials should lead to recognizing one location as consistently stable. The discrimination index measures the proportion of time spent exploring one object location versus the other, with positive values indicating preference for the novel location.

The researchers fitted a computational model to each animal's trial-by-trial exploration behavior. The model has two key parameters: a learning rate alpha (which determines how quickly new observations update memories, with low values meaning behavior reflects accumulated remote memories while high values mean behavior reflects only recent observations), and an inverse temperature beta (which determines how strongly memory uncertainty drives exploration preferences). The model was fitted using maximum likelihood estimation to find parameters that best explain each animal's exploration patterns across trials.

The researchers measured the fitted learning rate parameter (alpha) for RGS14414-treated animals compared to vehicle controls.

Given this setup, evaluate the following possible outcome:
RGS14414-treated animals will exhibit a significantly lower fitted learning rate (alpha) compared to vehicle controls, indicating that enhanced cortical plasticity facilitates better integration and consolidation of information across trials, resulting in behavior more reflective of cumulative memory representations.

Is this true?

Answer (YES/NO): NO